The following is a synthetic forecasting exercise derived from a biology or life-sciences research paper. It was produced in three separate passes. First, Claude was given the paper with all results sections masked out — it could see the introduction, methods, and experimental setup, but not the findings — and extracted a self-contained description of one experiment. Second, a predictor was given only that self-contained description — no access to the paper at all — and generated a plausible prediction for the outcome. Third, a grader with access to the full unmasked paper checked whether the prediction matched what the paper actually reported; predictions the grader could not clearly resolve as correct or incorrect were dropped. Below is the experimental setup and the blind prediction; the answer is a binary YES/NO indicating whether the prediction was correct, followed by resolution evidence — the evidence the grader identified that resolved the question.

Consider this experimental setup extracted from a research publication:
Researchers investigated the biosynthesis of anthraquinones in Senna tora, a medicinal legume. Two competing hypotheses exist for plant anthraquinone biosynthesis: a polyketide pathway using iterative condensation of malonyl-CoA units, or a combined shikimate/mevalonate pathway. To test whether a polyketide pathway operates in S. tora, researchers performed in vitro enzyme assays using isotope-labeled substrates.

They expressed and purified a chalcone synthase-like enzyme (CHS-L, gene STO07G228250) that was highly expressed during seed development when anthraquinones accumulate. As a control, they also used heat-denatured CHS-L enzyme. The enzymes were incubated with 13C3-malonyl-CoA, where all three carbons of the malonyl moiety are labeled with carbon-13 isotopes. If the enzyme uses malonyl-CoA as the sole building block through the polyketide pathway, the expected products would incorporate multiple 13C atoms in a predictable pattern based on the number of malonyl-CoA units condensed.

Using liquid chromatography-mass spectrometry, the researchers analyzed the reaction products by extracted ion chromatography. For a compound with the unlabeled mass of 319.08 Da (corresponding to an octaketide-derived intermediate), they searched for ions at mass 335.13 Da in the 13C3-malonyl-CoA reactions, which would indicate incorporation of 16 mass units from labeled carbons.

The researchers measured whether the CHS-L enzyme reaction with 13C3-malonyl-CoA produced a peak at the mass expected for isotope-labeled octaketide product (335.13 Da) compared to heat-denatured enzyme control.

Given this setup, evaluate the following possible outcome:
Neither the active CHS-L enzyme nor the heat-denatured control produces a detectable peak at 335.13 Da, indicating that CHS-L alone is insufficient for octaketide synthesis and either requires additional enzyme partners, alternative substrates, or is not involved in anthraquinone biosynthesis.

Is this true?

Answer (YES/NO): NO